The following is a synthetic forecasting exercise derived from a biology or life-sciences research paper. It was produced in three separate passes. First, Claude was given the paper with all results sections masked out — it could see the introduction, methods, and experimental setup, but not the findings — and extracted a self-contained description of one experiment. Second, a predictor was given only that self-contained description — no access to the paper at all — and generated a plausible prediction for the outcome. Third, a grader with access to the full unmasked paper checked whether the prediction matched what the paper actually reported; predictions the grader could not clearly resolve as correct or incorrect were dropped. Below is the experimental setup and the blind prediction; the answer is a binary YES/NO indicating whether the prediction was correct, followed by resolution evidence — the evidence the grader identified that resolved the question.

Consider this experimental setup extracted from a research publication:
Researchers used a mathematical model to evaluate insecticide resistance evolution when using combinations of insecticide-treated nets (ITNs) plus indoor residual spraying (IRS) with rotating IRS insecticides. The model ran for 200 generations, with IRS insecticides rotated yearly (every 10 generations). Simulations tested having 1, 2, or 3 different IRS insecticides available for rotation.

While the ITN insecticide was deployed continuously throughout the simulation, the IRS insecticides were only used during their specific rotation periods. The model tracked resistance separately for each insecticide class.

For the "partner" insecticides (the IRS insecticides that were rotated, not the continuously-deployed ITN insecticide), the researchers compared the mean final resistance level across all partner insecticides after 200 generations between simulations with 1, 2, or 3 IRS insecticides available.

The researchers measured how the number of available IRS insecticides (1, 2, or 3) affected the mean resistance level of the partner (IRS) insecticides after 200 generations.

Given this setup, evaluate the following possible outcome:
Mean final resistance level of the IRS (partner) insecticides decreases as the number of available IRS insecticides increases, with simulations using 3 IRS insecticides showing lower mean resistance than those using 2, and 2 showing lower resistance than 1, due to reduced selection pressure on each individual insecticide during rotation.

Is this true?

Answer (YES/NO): YES